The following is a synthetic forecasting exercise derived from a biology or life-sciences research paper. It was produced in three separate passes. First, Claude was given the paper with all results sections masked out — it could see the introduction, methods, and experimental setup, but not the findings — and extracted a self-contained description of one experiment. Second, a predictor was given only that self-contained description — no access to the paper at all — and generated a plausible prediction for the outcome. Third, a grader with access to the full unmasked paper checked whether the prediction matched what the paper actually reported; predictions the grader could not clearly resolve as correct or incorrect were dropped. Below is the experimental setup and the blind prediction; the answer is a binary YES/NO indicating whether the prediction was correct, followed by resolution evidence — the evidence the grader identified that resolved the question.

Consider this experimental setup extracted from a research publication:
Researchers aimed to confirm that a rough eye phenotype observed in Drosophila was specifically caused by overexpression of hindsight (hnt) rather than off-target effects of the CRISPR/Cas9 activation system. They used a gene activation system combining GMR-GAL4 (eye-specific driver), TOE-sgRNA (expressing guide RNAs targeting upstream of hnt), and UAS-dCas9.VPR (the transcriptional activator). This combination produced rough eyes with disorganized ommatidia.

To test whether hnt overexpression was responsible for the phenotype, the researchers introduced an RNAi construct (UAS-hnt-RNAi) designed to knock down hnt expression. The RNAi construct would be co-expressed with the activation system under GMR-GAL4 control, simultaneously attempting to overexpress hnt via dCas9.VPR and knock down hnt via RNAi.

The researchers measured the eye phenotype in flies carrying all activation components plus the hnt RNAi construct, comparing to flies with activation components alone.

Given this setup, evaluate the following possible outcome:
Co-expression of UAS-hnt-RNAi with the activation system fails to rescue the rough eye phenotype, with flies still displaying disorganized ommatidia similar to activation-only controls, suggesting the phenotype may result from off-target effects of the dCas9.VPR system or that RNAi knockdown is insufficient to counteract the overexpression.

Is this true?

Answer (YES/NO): NO